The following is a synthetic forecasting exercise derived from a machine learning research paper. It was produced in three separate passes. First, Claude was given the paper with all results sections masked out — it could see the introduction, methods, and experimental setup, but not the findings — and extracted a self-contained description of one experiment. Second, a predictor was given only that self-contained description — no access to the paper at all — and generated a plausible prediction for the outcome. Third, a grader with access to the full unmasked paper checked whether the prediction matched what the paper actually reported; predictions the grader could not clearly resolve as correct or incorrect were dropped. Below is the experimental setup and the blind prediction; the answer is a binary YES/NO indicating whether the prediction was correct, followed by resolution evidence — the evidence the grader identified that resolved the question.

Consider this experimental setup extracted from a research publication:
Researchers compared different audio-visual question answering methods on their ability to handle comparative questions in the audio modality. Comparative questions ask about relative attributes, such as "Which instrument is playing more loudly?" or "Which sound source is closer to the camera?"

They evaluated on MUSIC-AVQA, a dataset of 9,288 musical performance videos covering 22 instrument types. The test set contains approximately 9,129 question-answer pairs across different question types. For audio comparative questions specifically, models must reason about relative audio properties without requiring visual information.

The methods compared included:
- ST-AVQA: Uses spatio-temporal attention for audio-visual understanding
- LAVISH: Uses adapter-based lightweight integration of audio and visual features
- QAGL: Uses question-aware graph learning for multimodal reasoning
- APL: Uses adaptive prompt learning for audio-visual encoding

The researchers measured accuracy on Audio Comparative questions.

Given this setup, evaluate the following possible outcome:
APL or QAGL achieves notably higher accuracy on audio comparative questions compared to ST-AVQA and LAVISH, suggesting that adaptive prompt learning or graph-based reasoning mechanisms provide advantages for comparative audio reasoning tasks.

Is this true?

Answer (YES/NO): YES